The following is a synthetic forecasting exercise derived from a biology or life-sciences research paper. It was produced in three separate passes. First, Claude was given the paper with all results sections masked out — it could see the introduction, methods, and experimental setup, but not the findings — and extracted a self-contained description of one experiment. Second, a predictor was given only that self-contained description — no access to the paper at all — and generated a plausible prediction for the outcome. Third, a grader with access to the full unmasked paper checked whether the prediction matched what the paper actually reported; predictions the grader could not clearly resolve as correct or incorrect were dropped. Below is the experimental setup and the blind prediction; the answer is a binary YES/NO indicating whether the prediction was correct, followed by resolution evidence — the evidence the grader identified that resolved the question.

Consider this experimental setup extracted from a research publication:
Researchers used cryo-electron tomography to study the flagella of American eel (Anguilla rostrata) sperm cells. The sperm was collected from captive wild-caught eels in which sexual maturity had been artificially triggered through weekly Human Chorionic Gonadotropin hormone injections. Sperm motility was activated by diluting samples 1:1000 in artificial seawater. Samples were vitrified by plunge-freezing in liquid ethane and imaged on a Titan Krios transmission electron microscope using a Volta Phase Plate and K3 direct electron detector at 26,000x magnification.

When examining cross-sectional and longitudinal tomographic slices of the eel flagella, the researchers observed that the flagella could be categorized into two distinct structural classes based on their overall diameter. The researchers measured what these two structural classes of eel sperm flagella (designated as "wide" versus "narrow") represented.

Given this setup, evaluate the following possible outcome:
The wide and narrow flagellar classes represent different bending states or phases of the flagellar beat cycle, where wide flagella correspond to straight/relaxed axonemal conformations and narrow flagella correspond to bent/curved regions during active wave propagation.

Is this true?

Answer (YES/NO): NO